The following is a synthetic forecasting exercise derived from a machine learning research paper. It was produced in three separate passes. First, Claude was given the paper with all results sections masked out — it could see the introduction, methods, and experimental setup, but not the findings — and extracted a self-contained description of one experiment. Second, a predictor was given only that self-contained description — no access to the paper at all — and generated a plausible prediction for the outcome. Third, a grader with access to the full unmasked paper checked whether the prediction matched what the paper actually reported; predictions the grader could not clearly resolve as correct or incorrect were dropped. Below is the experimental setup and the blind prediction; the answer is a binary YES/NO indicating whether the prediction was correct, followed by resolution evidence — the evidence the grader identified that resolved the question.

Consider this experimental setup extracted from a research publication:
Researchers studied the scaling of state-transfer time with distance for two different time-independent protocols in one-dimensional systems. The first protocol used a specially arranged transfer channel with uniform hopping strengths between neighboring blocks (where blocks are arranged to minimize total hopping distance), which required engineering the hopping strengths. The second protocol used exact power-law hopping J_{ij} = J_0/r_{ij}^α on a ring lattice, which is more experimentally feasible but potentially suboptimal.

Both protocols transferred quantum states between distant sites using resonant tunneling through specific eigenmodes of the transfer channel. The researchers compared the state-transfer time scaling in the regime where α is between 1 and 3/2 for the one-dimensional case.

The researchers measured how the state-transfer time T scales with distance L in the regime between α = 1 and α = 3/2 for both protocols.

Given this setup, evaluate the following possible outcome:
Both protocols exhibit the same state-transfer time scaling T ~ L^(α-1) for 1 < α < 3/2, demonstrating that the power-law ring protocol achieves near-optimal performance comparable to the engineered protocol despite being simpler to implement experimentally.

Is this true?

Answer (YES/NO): NO